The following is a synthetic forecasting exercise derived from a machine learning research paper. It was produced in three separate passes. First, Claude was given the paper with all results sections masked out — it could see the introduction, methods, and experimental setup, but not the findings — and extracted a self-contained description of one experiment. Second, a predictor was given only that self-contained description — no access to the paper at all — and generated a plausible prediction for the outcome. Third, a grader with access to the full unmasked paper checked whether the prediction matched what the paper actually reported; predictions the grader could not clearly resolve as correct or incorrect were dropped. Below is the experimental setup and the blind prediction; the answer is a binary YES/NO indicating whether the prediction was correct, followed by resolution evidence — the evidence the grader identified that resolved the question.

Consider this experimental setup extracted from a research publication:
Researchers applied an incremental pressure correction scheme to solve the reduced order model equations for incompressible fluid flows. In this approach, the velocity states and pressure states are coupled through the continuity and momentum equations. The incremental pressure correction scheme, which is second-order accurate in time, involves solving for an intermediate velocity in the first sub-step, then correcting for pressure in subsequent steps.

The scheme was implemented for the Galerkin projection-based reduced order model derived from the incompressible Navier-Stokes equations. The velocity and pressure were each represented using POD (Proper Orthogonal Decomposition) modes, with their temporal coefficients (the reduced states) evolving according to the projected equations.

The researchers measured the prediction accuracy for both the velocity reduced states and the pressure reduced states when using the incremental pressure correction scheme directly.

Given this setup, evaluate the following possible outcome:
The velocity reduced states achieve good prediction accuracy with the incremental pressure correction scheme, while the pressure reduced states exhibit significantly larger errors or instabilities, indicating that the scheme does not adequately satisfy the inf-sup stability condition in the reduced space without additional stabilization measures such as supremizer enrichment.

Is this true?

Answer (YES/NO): NO